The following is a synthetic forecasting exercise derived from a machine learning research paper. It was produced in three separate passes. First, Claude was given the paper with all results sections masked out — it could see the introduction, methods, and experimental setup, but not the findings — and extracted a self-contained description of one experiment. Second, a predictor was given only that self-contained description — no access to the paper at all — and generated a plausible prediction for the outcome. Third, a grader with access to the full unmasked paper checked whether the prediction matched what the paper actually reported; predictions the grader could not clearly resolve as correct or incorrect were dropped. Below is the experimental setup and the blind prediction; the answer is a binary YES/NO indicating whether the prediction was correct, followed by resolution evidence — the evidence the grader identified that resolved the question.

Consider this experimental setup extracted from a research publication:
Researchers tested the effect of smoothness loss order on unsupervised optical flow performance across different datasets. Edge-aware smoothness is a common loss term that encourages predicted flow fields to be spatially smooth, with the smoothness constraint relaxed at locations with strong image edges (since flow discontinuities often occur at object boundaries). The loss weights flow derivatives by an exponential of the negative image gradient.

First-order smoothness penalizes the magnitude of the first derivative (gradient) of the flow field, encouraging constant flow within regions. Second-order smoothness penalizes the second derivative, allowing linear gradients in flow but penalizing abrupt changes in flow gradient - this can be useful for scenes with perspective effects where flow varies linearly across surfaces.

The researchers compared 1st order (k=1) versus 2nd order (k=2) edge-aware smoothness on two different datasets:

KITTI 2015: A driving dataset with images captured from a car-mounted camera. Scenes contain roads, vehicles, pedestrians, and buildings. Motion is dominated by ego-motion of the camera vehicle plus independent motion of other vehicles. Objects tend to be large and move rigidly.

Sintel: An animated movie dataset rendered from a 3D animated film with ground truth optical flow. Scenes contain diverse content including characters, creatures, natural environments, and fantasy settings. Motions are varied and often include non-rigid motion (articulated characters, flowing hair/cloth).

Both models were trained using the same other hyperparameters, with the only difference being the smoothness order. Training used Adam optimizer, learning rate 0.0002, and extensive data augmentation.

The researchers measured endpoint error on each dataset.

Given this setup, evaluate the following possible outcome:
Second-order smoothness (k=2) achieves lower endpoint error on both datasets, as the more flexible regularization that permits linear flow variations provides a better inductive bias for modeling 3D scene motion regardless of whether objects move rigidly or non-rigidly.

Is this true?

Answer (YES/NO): NO